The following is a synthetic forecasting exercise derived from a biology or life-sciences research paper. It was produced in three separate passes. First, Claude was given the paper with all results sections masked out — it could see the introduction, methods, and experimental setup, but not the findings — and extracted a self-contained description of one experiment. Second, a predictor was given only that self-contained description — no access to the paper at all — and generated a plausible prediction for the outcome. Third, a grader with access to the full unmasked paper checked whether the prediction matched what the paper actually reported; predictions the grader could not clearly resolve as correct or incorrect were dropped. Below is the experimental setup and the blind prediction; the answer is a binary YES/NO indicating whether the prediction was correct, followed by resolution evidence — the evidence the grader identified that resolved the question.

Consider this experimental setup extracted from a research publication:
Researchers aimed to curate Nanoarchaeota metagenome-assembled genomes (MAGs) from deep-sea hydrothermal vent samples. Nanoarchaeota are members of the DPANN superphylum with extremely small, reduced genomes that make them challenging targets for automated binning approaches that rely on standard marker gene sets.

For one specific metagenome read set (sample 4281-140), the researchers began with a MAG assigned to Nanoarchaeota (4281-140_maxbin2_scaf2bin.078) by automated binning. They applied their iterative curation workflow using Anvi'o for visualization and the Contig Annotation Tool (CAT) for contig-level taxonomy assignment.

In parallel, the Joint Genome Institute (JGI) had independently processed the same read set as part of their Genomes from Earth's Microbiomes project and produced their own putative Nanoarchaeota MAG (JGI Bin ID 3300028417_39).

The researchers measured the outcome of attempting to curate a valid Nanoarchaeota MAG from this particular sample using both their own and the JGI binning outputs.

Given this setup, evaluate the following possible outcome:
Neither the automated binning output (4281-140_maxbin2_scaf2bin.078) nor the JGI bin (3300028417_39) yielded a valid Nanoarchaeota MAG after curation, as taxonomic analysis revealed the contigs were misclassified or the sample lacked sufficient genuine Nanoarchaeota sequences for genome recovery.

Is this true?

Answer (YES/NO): YES